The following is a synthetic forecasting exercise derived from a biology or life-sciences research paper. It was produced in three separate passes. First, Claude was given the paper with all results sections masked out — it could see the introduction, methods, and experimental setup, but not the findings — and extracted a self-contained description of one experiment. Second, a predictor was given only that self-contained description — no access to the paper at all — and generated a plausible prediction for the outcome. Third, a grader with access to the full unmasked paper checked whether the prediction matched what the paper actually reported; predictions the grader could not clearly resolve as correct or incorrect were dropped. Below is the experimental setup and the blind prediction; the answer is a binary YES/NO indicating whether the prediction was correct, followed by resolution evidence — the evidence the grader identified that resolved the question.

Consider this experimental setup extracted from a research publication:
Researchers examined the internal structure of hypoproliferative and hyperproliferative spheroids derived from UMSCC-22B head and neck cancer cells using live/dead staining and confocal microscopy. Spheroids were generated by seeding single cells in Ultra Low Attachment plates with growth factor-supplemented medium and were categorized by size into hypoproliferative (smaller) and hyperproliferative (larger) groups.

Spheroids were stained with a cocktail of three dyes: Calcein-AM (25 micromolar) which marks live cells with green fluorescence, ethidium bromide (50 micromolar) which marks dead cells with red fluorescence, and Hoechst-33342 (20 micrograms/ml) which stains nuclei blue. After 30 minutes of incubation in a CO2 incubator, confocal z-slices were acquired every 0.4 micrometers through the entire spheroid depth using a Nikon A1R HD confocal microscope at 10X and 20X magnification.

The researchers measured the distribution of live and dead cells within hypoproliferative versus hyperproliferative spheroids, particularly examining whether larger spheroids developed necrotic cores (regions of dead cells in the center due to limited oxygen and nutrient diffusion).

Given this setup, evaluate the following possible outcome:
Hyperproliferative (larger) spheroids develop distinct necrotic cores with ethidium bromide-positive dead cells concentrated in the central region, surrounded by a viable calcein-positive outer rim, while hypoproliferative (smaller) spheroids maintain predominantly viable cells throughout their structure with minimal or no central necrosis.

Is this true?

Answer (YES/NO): NO